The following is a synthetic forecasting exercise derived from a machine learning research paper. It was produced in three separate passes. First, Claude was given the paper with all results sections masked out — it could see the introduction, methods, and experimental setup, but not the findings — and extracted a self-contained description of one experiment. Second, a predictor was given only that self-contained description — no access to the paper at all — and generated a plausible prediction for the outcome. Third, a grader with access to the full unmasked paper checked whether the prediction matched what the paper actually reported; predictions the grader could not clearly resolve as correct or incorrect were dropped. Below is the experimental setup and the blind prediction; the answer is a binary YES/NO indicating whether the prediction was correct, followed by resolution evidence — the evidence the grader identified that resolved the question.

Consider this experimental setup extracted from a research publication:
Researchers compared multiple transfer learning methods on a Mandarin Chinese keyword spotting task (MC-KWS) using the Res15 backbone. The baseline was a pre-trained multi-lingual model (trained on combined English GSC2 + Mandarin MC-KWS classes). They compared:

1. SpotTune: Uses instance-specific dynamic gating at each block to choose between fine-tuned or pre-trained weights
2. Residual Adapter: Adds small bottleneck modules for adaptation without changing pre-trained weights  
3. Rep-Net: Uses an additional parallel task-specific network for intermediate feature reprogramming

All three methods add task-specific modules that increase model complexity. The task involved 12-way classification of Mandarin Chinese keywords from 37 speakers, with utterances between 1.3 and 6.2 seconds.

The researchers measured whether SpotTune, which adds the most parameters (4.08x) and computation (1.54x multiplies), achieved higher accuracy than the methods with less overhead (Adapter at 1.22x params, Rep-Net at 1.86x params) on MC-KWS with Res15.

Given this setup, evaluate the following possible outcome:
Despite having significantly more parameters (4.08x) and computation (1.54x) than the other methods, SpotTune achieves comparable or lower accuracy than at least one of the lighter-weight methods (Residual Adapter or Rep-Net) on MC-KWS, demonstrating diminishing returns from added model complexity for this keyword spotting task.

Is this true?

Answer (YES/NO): YES